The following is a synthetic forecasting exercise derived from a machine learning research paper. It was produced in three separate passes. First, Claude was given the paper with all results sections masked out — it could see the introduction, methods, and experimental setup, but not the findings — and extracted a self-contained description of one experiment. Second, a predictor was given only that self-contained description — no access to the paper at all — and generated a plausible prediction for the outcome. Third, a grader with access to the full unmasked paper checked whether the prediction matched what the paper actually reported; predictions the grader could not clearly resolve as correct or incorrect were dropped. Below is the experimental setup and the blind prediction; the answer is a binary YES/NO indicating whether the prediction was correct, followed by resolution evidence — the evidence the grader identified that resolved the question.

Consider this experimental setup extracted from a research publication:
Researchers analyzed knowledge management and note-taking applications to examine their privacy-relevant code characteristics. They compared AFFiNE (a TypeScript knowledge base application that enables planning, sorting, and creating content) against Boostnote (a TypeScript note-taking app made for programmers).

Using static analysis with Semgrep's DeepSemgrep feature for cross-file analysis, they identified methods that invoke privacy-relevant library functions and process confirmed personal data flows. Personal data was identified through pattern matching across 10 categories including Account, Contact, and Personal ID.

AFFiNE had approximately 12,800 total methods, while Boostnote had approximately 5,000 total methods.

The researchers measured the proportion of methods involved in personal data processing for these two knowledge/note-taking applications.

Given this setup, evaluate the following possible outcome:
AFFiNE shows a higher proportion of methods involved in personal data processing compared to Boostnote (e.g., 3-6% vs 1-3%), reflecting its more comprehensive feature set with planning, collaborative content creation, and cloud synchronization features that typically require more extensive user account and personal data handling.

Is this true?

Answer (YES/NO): NO